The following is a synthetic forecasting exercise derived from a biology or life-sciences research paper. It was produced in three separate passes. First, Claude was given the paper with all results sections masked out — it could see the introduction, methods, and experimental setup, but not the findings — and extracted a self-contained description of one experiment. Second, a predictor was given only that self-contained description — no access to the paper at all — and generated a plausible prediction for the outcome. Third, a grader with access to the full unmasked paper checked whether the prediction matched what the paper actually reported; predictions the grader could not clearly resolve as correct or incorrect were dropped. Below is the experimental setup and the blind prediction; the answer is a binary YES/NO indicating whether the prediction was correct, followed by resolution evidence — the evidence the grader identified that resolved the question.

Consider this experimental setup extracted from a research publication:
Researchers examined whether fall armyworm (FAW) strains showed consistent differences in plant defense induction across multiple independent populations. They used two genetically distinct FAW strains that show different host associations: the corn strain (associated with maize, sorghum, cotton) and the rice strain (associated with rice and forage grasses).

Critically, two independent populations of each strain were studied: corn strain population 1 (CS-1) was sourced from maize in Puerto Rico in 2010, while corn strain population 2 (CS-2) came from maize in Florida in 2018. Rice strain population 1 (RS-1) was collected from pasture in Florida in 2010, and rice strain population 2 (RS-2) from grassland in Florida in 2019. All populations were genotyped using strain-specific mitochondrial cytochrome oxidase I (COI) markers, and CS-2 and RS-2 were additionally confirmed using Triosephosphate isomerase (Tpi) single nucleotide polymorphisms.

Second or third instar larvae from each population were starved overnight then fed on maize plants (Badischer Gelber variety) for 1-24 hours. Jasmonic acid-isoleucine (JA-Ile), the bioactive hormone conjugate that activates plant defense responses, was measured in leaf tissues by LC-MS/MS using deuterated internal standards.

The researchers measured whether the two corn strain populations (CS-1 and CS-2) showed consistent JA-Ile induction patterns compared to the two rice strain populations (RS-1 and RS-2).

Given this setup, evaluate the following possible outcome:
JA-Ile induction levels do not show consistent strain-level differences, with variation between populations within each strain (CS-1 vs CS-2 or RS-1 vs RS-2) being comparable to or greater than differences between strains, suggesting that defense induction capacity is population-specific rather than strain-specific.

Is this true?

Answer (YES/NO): NO